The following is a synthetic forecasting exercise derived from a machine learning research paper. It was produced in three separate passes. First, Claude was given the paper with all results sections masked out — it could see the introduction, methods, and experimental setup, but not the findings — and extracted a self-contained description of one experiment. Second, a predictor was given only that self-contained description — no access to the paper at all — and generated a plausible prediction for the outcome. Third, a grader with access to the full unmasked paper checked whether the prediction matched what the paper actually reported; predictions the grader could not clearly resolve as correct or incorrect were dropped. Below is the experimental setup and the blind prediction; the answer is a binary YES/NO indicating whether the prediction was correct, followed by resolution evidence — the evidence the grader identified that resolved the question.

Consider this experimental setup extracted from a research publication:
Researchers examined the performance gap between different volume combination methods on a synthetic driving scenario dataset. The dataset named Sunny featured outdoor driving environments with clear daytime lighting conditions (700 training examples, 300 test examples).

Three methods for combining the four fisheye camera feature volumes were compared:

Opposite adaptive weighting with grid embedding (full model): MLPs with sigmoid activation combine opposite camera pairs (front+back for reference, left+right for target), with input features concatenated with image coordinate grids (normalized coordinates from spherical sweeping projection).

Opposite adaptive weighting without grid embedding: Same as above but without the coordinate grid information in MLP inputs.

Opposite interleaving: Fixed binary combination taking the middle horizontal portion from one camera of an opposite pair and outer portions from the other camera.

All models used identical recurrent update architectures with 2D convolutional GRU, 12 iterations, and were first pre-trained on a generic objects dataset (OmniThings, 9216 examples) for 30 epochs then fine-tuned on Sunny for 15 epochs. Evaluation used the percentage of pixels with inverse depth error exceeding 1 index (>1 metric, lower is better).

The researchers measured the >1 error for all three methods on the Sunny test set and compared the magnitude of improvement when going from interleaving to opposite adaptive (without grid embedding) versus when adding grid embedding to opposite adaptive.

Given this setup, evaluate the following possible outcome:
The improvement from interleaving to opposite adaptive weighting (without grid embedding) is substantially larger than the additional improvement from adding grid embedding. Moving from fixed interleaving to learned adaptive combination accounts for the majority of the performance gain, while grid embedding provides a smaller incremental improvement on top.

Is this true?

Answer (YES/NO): NO